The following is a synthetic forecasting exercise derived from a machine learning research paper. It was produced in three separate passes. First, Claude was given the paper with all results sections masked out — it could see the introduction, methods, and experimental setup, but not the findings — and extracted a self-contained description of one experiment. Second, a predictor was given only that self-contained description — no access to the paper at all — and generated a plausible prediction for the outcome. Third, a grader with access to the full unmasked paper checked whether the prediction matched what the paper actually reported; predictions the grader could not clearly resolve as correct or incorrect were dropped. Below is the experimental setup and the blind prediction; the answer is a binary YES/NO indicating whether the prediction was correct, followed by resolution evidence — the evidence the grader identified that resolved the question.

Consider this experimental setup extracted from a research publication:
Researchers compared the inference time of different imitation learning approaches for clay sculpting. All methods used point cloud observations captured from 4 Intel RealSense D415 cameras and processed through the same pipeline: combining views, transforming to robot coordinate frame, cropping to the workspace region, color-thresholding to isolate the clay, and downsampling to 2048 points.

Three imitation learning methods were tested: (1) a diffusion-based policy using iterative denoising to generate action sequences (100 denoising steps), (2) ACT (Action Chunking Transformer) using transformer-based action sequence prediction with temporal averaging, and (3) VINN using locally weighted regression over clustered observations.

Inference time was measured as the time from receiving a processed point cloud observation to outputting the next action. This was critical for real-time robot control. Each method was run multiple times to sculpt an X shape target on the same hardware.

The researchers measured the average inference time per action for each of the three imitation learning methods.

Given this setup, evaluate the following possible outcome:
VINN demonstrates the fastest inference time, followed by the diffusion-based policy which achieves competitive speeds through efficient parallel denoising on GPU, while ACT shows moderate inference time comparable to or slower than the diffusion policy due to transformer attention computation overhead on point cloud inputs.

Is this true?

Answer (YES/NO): YES